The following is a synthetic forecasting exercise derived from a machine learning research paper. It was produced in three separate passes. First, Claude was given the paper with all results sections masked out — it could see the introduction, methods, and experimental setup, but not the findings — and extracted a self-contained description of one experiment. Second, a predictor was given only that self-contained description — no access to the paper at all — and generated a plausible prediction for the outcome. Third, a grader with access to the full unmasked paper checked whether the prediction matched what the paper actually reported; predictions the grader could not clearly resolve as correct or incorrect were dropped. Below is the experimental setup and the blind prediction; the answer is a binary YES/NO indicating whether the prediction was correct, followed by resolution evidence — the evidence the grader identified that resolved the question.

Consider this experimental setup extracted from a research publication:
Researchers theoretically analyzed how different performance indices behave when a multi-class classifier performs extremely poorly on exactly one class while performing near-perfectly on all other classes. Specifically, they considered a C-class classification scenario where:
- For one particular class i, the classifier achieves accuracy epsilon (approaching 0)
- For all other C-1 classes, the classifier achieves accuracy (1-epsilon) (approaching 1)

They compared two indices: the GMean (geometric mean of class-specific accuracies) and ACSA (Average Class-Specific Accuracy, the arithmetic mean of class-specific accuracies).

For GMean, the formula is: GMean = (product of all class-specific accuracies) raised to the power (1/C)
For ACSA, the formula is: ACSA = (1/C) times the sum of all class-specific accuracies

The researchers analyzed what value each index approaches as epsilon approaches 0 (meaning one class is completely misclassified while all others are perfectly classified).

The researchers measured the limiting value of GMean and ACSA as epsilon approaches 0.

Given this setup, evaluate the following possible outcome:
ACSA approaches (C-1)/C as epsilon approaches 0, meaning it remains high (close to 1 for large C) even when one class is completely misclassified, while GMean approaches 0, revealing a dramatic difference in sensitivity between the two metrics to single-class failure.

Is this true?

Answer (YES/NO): YES